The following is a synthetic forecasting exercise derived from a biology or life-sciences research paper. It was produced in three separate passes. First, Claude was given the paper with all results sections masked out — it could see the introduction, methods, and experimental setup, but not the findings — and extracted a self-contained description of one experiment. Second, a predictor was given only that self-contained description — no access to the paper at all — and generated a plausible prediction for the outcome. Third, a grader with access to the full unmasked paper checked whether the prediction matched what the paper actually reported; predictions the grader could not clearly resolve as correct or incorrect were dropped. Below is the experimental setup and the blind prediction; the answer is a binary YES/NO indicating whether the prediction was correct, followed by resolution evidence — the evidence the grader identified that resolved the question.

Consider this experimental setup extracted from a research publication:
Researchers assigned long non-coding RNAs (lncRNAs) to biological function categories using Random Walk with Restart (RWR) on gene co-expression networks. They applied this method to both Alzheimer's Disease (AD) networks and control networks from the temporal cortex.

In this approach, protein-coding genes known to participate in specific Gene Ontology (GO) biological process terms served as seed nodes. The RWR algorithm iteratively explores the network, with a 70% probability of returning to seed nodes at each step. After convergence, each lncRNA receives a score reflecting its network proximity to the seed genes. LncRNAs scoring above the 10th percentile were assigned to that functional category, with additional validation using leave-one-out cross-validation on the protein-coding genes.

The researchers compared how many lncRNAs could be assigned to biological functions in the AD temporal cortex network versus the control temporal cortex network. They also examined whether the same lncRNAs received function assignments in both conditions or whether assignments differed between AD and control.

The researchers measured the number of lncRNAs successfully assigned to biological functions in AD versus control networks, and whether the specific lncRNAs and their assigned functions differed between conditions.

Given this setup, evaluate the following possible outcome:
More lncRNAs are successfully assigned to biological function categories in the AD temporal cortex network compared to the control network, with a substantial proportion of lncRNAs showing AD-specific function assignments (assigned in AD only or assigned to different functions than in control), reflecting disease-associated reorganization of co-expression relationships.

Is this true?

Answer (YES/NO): NO